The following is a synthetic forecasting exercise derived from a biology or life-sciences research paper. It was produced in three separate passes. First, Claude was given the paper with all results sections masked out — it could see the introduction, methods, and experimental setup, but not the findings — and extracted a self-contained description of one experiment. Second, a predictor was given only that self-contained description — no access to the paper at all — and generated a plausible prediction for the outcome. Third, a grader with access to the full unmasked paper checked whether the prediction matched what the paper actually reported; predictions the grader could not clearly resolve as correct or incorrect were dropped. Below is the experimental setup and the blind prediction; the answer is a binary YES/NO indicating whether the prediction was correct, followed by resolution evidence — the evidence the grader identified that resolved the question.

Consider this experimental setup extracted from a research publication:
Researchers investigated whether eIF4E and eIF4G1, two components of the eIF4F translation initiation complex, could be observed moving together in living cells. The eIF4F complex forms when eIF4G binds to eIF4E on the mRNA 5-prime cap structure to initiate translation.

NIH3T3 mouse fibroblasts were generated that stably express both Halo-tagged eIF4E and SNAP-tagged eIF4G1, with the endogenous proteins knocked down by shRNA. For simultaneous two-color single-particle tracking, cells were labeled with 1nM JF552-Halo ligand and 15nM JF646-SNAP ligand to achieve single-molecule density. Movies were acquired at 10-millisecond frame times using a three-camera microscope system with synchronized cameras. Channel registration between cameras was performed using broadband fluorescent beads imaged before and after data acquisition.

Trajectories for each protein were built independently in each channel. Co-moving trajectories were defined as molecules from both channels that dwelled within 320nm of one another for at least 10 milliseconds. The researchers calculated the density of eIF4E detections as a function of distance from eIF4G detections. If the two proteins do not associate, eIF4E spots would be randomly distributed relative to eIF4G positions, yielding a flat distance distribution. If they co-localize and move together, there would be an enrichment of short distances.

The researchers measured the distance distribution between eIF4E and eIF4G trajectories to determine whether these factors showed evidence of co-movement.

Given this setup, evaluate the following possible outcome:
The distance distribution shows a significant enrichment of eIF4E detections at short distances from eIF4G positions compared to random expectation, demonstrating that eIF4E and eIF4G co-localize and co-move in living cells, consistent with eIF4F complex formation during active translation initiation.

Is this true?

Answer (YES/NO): YES